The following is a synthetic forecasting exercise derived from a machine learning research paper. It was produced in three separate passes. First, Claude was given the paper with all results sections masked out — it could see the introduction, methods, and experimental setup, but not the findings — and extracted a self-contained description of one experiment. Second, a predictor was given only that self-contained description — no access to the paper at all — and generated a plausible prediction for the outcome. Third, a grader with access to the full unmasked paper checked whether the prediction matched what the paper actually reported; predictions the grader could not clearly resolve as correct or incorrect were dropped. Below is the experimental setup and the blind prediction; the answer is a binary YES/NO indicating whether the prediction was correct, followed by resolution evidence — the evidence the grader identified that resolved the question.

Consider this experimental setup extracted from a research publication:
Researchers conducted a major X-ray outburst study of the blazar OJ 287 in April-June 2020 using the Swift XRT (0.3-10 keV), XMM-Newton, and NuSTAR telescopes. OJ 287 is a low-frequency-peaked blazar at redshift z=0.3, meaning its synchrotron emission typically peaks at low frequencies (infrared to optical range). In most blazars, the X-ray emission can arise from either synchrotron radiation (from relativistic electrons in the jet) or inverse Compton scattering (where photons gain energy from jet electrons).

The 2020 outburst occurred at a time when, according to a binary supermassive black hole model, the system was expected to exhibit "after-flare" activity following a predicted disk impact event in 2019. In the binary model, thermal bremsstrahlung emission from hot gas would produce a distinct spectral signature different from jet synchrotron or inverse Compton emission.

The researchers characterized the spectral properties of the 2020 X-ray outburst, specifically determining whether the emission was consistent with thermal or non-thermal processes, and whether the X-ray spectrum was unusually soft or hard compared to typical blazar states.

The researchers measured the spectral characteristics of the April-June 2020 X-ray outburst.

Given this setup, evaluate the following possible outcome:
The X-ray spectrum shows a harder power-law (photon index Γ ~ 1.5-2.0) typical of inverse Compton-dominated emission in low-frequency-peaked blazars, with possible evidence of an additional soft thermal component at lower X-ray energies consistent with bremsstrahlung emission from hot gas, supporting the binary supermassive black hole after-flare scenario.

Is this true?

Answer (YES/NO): NO